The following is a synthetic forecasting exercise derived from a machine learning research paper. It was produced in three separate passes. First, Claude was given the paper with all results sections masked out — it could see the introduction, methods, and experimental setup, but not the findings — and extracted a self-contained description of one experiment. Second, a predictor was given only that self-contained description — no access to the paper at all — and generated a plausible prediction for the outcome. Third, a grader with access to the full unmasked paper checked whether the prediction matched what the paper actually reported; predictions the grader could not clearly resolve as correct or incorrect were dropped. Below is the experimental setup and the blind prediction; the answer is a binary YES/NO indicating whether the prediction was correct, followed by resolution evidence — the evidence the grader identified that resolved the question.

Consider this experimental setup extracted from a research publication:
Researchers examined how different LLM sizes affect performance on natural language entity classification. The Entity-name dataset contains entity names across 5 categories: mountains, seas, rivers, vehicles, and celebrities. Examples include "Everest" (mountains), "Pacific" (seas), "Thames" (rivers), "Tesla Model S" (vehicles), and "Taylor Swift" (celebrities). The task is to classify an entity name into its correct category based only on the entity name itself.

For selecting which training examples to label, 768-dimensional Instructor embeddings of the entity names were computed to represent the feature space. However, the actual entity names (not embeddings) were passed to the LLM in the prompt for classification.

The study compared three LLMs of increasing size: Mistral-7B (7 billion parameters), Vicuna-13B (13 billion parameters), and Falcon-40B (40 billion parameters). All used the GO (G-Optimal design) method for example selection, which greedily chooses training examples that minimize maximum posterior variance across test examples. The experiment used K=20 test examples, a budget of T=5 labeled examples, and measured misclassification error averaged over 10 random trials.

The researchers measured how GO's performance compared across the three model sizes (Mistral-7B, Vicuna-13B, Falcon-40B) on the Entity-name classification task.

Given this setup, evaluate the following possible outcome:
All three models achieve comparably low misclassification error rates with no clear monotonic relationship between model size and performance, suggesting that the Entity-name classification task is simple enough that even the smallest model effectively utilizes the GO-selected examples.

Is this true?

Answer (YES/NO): NO